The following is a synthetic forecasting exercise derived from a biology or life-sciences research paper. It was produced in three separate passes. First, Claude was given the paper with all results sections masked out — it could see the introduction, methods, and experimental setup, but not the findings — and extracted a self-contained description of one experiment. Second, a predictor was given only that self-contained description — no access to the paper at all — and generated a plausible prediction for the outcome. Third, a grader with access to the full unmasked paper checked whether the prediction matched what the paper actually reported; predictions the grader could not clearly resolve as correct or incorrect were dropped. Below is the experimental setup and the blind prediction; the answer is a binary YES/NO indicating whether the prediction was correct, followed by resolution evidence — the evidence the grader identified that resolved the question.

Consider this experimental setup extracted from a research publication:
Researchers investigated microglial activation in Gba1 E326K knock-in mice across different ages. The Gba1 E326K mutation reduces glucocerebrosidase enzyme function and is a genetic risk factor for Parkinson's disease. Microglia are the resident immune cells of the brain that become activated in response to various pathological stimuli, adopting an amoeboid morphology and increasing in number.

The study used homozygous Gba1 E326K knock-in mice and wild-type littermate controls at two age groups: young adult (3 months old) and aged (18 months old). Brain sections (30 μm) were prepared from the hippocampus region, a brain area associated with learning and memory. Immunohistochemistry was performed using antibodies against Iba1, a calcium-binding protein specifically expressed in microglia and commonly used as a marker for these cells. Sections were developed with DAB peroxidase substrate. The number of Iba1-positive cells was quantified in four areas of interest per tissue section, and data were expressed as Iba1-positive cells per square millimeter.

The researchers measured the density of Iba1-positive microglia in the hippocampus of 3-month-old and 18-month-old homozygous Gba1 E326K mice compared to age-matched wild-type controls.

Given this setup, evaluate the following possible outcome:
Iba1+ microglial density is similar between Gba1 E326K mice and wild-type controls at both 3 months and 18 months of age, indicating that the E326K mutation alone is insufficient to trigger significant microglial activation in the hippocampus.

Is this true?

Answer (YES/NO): NO